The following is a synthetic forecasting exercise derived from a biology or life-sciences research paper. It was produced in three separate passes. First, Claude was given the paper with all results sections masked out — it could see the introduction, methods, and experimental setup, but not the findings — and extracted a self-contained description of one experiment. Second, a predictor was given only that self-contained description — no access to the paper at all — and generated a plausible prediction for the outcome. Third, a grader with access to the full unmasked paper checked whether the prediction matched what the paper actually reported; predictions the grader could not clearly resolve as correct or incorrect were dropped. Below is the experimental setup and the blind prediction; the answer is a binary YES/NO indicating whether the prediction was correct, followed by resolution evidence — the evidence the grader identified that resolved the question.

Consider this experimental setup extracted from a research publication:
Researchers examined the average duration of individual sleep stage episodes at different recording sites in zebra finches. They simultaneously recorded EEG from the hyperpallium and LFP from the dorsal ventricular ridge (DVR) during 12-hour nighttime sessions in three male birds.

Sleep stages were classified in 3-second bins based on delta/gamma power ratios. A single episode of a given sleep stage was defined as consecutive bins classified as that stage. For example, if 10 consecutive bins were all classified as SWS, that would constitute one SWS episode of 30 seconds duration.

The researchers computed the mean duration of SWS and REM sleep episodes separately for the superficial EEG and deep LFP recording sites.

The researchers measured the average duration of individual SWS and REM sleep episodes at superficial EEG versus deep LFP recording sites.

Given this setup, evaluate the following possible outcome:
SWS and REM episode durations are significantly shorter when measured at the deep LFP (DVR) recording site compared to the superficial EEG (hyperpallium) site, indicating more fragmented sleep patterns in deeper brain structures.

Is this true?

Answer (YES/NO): NO